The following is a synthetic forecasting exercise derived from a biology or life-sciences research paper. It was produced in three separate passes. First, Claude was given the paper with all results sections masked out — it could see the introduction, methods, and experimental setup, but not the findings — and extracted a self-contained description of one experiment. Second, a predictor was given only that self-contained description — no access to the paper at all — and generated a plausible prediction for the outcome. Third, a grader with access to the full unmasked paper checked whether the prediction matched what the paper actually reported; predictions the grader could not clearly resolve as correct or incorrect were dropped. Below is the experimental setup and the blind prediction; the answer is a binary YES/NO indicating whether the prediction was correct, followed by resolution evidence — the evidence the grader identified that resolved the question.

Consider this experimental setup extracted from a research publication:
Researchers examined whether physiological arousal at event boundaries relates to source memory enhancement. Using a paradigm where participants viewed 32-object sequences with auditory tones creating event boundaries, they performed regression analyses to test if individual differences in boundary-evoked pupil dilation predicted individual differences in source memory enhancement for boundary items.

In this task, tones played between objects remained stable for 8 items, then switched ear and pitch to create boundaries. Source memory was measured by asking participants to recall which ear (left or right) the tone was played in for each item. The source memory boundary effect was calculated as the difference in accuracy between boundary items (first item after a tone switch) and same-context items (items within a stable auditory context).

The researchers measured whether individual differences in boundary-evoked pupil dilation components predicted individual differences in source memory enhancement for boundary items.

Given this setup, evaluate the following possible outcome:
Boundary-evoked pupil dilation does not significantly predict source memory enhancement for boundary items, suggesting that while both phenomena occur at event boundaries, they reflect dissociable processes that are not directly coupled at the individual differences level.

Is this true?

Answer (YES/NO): YES